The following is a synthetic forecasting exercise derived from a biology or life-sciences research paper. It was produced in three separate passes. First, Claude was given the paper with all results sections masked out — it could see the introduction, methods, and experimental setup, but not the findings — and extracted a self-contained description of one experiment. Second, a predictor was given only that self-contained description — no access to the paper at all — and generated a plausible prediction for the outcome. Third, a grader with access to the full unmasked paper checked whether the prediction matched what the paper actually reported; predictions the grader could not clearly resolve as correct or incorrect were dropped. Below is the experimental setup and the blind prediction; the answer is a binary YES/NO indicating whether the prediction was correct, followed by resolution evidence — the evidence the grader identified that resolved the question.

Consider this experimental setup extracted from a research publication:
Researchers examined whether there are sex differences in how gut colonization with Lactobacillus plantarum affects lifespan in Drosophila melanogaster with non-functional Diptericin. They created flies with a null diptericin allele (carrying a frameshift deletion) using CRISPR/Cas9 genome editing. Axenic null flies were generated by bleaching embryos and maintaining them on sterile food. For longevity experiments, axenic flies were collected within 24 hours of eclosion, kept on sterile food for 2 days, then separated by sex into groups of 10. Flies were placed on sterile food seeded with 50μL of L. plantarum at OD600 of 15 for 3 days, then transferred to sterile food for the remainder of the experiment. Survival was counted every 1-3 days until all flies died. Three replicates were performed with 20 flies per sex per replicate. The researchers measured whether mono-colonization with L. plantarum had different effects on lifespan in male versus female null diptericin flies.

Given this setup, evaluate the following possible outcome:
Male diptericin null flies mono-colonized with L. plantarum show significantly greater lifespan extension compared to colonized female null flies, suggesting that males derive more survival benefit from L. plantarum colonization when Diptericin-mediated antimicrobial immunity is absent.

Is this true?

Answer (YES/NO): NO